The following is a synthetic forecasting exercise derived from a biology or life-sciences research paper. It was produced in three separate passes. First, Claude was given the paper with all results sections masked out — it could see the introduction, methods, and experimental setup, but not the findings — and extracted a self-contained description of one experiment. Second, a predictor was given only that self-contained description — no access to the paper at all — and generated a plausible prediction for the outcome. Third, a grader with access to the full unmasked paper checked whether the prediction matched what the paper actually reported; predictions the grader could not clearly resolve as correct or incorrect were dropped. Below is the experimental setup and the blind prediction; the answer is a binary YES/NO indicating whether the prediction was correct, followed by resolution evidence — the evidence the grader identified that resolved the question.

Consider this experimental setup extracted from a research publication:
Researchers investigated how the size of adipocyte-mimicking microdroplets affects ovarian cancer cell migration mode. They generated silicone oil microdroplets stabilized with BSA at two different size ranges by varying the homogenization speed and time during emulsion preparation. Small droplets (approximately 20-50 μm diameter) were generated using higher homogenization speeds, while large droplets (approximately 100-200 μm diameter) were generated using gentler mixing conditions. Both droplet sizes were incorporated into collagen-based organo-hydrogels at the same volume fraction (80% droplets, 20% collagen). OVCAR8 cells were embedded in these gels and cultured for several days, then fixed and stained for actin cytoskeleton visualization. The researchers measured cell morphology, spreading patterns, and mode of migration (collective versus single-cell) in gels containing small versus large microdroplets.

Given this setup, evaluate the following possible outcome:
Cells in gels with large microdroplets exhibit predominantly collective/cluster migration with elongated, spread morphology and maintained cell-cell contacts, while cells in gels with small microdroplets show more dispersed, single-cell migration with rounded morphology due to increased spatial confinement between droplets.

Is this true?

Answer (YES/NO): NO